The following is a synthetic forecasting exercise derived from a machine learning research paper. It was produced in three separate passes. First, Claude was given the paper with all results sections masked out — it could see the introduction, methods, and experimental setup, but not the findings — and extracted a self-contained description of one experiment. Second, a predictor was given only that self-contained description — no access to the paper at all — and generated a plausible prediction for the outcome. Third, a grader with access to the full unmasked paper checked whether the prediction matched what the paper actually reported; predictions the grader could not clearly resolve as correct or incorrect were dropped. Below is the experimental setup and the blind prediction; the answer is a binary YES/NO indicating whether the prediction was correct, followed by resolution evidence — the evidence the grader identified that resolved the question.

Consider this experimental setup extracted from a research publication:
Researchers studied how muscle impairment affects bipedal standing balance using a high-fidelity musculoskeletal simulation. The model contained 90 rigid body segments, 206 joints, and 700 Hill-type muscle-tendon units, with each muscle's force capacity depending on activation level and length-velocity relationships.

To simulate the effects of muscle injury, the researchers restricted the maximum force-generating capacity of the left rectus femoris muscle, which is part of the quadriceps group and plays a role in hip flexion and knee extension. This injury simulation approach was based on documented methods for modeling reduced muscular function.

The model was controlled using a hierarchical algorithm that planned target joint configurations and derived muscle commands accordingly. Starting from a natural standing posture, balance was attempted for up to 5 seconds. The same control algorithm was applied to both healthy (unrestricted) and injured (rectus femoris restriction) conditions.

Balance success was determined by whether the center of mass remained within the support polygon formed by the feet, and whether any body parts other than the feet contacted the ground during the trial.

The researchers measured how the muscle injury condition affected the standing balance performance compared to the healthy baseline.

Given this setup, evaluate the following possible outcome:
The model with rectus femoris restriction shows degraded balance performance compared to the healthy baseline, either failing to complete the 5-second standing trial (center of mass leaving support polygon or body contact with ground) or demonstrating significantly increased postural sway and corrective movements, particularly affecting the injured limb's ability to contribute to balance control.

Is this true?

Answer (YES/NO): NO